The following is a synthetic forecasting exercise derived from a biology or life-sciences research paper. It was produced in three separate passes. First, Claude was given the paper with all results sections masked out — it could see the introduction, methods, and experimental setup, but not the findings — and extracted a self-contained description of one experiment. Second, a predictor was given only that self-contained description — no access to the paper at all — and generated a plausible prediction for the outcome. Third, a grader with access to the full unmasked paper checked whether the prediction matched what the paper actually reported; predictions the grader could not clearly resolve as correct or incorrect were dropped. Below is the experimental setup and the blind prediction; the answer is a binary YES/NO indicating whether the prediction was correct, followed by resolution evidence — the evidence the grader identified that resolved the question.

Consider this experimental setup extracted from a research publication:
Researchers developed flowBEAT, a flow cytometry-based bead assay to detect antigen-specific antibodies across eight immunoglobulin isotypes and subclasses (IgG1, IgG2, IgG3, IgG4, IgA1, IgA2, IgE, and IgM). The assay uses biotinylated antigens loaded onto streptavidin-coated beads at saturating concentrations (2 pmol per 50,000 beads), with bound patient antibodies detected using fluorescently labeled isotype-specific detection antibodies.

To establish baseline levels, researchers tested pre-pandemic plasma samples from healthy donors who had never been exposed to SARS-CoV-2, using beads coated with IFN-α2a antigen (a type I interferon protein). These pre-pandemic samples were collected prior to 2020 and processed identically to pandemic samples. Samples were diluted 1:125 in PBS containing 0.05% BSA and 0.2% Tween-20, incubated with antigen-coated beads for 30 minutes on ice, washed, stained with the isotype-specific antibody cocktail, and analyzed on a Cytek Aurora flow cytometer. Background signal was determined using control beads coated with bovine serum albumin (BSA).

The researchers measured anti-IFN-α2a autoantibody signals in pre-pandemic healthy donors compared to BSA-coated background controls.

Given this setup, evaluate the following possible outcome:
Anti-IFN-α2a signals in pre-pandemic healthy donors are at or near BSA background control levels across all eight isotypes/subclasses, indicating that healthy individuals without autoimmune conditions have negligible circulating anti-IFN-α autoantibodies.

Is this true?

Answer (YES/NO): YES